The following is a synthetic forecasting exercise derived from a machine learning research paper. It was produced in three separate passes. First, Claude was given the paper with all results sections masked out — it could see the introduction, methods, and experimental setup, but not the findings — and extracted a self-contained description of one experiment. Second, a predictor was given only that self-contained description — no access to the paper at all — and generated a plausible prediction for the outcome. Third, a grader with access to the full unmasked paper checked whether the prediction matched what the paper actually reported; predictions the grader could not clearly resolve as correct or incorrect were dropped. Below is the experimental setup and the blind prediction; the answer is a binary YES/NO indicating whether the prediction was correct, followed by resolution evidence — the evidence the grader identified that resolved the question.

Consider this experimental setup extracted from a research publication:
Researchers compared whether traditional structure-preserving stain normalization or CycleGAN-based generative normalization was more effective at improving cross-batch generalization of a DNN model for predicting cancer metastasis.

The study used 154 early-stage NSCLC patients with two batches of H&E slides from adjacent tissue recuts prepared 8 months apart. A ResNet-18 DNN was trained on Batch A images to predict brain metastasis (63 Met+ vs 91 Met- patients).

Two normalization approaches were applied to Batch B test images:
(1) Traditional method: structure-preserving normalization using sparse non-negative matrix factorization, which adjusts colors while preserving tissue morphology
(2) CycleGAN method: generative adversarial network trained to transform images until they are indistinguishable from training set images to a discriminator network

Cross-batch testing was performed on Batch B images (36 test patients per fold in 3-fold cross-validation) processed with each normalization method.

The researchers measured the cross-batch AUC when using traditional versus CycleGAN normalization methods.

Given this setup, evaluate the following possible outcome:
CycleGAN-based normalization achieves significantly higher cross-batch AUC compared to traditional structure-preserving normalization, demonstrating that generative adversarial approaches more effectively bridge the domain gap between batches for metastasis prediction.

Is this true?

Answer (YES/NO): NO